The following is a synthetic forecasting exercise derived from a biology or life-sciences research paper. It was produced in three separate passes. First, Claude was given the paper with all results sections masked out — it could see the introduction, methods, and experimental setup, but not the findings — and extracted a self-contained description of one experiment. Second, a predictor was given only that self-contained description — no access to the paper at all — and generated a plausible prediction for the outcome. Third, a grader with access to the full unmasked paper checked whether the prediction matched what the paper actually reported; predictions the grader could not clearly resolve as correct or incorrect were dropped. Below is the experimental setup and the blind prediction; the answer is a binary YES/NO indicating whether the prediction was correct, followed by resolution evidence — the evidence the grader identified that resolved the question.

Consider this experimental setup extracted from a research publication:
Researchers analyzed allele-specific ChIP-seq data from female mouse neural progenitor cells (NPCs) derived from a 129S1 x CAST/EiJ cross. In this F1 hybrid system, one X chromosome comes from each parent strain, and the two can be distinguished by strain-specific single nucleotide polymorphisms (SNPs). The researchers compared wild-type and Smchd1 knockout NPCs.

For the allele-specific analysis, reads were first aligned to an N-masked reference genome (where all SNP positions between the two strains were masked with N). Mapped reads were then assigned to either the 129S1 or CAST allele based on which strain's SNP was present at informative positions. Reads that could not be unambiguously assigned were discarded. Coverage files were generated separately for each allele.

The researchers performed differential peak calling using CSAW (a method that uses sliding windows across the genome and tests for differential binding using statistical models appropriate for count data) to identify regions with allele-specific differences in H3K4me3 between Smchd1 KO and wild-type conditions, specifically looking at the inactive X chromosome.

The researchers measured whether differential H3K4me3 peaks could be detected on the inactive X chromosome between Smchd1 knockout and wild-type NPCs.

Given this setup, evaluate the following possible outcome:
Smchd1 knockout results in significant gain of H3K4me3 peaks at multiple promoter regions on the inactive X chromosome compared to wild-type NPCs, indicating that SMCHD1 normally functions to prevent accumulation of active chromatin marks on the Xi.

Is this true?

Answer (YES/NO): YES